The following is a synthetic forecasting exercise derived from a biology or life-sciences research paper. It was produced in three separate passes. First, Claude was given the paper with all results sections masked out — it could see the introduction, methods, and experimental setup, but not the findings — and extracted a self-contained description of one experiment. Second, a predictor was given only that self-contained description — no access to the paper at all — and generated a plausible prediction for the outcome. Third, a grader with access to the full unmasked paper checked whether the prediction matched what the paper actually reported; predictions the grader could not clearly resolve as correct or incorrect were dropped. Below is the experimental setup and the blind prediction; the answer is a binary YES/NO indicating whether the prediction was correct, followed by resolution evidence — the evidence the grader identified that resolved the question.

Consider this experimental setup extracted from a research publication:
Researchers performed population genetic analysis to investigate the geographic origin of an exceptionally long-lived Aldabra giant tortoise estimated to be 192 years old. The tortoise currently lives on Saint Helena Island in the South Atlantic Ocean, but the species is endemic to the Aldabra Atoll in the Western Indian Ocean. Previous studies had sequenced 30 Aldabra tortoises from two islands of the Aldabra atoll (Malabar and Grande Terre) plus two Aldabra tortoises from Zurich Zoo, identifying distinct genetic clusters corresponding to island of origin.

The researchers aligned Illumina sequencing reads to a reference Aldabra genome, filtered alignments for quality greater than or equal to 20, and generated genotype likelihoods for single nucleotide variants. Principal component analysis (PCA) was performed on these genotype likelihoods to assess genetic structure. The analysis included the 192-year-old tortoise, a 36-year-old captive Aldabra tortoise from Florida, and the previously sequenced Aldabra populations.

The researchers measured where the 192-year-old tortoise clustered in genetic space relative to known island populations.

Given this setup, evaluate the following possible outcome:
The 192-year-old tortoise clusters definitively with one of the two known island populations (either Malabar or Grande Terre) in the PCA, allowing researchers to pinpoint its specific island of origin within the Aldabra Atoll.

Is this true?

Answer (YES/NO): NO